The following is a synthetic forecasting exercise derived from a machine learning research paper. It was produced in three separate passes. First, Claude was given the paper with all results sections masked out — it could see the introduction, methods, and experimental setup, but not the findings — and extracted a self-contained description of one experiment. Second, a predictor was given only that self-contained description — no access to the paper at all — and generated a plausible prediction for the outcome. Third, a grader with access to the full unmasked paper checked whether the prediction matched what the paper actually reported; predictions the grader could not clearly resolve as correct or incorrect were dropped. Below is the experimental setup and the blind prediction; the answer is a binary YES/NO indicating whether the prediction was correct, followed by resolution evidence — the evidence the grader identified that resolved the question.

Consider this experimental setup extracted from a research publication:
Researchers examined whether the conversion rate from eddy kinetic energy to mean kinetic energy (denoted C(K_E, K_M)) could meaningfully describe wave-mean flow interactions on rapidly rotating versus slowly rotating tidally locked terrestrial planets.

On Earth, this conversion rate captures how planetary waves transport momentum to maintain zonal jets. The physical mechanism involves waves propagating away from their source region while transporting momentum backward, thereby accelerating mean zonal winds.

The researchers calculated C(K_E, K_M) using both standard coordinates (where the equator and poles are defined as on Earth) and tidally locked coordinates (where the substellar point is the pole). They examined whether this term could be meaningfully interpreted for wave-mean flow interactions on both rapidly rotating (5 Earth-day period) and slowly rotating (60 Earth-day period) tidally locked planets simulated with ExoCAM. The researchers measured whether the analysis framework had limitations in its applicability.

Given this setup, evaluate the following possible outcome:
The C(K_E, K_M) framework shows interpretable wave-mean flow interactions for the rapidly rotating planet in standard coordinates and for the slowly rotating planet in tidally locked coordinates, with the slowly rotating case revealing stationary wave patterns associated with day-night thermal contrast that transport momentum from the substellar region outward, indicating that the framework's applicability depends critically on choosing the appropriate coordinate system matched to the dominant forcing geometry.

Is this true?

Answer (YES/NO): NO